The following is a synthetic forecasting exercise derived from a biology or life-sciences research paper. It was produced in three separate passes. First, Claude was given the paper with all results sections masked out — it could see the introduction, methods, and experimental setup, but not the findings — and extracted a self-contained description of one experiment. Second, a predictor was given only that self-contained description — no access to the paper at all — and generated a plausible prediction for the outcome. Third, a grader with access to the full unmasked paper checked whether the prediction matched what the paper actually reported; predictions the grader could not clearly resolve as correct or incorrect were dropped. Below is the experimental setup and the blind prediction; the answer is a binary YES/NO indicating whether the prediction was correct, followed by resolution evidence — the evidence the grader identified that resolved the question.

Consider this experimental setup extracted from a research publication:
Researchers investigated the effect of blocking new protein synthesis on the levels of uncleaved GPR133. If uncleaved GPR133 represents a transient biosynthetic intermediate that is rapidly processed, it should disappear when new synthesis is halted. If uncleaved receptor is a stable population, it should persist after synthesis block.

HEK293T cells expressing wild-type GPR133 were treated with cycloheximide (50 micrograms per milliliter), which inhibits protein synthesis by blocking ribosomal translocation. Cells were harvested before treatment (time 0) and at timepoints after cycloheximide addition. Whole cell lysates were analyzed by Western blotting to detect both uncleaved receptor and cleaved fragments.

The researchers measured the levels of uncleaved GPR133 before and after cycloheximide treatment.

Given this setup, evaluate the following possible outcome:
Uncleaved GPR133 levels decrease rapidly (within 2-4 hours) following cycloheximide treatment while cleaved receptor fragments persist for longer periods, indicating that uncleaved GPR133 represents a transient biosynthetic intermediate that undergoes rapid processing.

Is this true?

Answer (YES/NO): NO